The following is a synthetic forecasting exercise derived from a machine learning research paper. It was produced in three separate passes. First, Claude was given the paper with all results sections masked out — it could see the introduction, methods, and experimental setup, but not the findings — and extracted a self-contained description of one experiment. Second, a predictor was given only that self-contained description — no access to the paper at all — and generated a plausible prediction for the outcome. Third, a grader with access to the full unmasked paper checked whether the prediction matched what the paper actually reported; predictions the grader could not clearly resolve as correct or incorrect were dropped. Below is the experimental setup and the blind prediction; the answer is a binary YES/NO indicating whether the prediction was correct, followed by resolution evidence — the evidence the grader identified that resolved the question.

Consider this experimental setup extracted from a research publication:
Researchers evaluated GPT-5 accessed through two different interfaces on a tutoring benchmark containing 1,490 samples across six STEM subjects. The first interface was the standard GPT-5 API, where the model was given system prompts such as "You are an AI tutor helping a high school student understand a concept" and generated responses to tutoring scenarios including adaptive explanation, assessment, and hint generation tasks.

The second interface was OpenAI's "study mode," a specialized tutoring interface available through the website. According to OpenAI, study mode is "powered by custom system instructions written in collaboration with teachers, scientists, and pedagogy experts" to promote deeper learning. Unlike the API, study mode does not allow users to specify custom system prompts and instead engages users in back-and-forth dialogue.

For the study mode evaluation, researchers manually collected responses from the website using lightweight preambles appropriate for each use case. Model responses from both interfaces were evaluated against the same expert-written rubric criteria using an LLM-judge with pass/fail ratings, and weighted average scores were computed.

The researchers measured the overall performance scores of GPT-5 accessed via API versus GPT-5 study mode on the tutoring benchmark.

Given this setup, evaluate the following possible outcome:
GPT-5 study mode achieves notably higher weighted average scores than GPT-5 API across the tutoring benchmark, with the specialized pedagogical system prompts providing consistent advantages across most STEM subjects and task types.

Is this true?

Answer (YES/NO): NO